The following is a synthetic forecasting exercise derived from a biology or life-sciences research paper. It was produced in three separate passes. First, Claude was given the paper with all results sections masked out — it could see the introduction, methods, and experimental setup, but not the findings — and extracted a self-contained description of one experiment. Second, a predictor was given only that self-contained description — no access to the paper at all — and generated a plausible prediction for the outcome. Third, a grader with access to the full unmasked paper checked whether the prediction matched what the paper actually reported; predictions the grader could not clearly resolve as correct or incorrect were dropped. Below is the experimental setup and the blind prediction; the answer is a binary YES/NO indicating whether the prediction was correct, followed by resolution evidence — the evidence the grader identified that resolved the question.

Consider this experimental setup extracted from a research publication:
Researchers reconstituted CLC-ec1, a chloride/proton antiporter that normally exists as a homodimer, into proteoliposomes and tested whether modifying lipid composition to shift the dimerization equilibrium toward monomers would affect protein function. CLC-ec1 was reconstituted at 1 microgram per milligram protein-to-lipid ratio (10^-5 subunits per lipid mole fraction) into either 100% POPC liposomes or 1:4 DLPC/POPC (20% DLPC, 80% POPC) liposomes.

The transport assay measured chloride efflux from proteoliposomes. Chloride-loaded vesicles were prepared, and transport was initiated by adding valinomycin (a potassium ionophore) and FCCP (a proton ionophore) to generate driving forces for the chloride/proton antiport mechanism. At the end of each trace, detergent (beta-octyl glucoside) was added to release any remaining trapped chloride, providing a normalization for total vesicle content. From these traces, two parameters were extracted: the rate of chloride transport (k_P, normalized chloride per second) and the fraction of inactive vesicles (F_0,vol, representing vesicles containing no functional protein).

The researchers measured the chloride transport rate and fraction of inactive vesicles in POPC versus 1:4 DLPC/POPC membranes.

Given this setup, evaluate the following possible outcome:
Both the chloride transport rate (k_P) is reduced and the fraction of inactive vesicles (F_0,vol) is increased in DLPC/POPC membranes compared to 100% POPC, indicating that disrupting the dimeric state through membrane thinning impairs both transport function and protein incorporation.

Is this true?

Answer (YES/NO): NO